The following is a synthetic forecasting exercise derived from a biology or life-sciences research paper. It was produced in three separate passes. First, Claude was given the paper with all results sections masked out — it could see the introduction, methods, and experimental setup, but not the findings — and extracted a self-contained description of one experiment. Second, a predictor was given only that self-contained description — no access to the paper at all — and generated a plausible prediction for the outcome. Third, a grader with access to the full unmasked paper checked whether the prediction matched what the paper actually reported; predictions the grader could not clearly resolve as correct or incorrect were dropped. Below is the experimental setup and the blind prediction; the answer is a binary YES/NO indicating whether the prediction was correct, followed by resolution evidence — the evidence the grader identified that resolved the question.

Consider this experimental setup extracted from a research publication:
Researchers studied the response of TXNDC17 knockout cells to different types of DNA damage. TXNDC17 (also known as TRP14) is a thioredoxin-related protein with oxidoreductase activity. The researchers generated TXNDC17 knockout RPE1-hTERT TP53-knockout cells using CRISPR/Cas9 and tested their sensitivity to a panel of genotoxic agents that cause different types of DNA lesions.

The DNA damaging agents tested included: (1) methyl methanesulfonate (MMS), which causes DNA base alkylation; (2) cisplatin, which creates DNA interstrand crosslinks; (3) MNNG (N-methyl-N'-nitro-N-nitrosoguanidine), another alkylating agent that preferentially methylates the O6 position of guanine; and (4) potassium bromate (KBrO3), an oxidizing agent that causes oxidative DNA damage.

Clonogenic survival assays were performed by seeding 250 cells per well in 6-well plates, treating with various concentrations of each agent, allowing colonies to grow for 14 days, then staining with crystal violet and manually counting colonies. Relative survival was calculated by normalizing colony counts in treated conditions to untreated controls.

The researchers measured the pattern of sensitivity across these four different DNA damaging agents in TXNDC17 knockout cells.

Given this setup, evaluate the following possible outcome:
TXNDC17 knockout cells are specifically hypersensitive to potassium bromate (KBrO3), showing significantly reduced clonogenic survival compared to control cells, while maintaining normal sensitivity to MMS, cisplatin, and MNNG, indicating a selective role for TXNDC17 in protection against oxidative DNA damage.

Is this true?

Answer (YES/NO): NO